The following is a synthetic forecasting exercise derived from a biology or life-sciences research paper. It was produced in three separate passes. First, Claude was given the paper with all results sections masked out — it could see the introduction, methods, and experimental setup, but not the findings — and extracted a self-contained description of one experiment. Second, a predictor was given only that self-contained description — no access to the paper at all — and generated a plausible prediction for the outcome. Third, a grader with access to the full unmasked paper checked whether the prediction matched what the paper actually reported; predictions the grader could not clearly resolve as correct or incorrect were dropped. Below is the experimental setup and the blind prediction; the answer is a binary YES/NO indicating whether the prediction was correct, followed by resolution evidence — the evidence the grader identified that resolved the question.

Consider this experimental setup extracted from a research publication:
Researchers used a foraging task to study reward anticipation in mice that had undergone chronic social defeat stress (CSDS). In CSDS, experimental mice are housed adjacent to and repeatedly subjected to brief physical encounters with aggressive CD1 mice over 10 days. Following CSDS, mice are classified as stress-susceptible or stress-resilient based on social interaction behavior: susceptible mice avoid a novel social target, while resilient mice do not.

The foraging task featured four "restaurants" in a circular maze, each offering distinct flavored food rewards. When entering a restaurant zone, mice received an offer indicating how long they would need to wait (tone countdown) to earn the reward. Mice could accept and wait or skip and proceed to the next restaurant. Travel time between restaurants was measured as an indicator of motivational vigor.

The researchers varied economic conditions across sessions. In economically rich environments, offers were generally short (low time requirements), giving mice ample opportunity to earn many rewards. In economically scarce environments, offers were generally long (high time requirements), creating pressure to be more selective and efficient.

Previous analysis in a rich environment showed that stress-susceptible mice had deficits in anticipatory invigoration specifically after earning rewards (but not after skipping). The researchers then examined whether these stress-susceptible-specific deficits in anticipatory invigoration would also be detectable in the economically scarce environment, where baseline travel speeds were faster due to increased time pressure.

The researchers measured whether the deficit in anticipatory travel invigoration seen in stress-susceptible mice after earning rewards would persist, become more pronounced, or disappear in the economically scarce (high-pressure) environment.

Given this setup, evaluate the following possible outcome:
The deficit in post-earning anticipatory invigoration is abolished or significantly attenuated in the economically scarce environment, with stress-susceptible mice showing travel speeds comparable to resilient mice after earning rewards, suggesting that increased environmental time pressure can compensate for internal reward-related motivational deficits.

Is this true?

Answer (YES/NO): YES